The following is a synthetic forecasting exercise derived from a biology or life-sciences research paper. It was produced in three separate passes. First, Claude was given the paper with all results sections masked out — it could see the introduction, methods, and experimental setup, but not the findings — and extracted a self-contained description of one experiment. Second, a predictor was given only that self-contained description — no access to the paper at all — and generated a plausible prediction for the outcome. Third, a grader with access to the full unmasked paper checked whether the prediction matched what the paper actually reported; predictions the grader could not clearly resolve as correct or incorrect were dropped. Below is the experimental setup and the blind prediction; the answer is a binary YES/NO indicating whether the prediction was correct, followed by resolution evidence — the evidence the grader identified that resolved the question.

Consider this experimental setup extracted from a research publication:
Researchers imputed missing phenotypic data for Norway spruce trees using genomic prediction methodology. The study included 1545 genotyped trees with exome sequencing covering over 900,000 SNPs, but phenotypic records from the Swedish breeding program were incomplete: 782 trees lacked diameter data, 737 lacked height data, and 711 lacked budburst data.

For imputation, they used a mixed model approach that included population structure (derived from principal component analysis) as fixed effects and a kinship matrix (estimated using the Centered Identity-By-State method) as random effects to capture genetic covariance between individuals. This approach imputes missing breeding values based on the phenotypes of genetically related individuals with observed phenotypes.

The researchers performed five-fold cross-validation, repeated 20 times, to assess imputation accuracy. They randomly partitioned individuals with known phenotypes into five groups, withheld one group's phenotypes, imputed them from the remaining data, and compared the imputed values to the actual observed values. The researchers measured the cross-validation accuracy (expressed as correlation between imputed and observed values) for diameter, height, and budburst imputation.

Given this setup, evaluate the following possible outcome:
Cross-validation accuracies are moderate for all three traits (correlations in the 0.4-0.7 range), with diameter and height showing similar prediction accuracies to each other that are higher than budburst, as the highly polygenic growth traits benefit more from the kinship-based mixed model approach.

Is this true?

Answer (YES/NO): NO